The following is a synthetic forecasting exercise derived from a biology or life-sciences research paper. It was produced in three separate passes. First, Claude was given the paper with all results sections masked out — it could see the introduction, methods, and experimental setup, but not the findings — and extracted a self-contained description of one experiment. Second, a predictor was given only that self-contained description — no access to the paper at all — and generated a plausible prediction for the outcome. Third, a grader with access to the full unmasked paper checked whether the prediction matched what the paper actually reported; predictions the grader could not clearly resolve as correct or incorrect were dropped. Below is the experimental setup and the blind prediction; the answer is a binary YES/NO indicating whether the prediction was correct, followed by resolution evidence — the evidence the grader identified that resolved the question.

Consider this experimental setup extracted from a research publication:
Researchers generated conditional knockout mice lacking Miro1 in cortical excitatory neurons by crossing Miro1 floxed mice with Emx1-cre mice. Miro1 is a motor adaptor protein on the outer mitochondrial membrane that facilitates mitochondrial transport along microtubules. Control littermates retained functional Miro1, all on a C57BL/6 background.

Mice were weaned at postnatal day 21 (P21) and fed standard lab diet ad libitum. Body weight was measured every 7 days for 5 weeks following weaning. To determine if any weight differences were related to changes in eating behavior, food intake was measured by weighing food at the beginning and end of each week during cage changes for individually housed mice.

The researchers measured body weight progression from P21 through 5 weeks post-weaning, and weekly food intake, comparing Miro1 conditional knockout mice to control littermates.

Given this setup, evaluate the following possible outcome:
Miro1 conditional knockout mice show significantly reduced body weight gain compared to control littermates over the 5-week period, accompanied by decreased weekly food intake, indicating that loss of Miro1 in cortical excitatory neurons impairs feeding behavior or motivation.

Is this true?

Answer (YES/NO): NO